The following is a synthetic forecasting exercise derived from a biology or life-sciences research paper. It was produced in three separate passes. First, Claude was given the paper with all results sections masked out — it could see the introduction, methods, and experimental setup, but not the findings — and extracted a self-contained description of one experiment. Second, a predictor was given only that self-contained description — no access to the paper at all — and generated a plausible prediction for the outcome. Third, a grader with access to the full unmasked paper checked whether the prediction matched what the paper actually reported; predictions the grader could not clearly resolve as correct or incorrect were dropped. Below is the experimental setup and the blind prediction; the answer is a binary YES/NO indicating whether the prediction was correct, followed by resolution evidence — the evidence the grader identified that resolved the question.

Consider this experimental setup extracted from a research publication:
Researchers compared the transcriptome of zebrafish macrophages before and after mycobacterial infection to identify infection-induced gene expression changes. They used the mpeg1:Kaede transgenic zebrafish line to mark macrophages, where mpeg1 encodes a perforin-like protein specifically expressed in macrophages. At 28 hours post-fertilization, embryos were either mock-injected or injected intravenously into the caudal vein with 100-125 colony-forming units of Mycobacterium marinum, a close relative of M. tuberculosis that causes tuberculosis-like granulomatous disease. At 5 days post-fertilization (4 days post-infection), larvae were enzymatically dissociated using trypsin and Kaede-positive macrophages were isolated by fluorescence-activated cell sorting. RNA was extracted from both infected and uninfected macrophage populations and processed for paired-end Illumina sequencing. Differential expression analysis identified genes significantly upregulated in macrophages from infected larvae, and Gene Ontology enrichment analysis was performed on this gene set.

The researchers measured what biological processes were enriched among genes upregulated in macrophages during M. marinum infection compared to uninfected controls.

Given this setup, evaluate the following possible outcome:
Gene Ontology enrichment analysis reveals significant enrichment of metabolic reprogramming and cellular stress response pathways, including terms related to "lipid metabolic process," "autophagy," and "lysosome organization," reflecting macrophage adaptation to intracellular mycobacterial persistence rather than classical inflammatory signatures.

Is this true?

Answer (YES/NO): NO